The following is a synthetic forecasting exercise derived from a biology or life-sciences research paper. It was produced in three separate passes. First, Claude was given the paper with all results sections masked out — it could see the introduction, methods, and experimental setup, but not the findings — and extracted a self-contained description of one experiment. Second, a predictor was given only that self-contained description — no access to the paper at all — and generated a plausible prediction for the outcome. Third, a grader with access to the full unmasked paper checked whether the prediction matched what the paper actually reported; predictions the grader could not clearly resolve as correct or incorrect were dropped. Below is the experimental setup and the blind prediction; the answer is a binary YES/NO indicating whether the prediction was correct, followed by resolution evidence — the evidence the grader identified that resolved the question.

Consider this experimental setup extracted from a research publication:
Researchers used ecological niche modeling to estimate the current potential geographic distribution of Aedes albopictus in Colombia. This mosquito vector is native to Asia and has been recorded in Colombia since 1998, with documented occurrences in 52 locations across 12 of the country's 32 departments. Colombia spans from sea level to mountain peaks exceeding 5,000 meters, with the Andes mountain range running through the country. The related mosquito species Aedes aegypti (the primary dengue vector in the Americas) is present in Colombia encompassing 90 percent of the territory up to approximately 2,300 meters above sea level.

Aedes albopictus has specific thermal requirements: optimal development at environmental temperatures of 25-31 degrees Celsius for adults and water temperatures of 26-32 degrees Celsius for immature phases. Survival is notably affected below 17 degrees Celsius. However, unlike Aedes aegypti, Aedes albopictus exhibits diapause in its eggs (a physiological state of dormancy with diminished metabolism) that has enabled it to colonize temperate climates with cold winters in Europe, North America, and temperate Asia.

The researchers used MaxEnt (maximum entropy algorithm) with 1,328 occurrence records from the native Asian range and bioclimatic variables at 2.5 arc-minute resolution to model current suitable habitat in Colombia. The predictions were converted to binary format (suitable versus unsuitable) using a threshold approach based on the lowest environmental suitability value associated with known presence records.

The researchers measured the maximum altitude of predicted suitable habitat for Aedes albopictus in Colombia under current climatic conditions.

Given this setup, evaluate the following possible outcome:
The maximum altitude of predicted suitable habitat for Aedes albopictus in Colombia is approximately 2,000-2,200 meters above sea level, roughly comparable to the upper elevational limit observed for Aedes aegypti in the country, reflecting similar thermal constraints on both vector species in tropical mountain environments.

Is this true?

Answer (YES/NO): NO